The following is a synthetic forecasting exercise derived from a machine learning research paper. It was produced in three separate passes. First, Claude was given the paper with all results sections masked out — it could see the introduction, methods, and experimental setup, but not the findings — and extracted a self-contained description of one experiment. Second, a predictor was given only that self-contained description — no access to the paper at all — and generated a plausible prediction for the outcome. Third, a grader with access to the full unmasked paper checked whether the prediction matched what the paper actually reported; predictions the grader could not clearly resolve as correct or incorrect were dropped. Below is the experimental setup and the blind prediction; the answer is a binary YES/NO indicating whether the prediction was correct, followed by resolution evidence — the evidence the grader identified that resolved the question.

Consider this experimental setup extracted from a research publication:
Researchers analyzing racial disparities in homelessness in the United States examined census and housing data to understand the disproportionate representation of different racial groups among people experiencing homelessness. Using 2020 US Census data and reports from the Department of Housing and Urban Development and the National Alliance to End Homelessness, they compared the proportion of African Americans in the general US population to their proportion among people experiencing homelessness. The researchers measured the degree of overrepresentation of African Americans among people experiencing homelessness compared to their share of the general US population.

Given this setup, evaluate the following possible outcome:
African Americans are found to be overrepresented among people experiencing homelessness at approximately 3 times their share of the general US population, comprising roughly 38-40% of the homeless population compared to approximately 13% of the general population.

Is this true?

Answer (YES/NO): YES